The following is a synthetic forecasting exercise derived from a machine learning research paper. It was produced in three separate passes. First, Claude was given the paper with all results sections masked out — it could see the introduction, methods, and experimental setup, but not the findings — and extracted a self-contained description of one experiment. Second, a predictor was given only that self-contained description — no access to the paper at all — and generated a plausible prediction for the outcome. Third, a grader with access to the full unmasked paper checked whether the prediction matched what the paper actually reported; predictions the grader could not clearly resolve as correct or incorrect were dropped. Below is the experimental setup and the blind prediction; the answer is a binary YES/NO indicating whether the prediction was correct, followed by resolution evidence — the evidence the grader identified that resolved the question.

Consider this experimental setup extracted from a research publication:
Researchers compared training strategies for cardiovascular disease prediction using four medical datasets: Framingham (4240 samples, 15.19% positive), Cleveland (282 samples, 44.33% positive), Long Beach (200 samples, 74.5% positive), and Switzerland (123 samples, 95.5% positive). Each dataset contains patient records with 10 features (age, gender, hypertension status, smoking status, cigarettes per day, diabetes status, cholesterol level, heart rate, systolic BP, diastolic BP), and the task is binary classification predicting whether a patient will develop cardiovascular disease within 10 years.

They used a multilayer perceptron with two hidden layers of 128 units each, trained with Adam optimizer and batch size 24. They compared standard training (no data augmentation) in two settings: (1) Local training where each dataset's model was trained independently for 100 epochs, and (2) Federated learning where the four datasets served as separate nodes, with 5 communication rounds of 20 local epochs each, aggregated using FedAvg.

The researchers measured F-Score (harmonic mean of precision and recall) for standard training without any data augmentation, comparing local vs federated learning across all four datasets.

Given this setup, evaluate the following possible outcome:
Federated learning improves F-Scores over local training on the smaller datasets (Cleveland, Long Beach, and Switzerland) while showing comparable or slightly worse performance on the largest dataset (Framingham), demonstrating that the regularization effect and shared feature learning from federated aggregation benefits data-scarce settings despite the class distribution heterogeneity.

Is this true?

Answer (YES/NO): NO